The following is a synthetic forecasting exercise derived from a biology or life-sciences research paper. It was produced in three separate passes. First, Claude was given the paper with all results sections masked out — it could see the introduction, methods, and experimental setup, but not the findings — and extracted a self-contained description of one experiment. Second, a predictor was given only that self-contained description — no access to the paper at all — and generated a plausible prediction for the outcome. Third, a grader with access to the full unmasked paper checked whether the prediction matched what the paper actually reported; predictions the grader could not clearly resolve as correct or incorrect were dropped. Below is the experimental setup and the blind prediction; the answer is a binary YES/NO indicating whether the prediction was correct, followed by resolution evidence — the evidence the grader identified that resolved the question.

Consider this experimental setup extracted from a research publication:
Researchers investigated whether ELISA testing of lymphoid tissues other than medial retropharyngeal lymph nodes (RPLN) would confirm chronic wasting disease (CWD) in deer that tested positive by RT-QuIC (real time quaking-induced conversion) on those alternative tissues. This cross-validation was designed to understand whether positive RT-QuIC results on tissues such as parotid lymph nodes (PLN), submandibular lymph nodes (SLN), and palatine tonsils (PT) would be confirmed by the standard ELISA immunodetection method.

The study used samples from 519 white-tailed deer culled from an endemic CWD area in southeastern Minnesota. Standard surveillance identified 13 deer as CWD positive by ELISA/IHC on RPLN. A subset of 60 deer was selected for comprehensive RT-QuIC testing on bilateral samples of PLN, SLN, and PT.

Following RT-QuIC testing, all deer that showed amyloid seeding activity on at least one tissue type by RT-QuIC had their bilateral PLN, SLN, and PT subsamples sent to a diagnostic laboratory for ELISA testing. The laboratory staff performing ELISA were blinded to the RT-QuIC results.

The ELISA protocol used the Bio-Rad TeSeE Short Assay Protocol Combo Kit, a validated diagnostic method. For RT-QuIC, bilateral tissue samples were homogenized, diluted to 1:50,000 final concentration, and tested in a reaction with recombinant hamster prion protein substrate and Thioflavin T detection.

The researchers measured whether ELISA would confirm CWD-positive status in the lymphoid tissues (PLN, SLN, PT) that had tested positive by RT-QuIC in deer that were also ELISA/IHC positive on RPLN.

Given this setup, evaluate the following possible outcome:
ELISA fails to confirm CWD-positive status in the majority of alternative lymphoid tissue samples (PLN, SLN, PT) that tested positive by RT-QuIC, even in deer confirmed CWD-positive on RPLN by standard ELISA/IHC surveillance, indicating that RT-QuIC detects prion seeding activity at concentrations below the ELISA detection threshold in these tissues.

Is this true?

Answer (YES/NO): NO